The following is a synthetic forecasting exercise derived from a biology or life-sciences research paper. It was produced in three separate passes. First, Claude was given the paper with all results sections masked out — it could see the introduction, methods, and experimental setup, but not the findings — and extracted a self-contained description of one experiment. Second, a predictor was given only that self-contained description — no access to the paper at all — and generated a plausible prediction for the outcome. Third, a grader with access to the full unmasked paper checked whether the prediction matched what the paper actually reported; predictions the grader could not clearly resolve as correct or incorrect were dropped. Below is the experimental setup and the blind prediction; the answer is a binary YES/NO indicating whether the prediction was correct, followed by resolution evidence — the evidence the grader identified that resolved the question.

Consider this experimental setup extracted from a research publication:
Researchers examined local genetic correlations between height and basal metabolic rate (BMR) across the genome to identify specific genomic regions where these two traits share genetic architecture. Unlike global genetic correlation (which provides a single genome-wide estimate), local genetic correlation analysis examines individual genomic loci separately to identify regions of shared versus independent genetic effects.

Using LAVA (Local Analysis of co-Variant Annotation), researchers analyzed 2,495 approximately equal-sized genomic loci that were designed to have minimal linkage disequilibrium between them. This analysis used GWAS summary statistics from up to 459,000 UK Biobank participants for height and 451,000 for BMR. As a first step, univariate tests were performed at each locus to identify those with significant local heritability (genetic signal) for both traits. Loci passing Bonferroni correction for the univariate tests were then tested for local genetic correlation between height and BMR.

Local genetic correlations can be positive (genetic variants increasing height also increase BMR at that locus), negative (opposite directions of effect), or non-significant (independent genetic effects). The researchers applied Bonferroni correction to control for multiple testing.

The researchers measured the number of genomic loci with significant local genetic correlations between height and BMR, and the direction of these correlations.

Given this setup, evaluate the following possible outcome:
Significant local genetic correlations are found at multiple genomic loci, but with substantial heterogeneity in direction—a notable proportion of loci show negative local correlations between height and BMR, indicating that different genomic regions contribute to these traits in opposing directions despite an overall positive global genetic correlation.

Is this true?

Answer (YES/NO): NO